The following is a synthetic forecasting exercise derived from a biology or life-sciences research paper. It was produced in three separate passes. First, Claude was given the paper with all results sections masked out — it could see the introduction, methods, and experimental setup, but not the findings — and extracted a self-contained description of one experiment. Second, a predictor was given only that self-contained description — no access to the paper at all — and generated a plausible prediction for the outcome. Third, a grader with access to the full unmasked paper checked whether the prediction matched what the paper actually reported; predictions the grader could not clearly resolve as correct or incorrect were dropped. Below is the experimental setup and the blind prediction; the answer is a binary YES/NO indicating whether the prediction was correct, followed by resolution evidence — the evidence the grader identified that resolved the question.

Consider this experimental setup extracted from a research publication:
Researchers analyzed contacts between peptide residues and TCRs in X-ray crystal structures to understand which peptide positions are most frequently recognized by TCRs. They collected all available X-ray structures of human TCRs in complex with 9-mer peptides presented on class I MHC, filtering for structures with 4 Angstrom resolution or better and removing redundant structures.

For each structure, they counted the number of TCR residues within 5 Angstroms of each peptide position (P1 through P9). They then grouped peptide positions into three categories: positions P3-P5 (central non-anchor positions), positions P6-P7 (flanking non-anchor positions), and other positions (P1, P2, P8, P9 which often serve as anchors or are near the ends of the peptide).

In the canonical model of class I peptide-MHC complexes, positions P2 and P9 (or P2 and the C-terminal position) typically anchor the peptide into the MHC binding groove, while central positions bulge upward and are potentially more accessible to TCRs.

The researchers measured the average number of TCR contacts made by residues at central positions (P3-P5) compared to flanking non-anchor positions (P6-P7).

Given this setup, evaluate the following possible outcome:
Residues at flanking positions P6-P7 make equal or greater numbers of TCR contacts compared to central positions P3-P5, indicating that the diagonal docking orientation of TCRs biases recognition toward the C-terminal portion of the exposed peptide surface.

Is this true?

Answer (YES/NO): NO